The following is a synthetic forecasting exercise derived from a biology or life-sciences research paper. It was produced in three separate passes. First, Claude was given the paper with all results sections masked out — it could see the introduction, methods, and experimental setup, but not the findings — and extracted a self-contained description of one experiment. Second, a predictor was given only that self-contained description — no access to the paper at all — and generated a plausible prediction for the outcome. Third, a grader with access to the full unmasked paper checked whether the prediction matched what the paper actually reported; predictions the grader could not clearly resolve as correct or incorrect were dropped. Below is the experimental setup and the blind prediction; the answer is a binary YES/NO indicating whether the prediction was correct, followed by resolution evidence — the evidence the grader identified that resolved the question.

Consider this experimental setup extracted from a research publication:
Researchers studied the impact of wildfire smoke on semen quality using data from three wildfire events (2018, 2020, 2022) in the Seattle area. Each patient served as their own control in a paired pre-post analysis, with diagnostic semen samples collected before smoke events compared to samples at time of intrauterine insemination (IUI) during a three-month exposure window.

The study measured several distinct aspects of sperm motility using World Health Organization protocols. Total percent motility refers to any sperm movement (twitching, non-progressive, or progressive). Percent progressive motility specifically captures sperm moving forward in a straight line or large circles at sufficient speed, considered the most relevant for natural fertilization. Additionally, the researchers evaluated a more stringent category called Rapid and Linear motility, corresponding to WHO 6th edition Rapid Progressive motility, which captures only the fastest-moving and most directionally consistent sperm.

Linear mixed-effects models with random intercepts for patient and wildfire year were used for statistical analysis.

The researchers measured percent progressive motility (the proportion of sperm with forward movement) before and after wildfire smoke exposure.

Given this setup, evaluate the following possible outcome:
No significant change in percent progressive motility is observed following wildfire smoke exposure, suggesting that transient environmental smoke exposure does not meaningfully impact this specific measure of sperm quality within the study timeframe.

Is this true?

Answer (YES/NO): NO